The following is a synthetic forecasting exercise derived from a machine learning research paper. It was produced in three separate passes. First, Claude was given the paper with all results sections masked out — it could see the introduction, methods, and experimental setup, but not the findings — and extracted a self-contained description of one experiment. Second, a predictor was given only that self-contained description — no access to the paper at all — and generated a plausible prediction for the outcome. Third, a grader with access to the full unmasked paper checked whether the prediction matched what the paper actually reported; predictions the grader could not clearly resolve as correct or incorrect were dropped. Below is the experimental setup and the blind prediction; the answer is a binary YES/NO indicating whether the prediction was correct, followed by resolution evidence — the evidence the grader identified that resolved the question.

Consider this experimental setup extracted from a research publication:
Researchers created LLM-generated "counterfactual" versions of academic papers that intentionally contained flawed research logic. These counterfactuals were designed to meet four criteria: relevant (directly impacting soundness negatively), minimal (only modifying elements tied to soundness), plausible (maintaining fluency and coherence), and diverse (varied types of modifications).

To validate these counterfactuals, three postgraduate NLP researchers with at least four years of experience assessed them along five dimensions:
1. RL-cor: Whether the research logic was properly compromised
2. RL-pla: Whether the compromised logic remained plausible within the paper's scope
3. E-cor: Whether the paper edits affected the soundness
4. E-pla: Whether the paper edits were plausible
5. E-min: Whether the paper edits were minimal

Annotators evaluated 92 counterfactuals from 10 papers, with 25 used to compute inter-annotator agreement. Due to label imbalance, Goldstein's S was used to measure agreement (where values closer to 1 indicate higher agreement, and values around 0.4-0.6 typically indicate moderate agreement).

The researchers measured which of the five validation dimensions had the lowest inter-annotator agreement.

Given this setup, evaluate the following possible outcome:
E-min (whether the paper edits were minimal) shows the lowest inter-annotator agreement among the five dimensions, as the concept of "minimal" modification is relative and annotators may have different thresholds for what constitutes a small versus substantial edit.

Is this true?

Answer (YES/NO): NO